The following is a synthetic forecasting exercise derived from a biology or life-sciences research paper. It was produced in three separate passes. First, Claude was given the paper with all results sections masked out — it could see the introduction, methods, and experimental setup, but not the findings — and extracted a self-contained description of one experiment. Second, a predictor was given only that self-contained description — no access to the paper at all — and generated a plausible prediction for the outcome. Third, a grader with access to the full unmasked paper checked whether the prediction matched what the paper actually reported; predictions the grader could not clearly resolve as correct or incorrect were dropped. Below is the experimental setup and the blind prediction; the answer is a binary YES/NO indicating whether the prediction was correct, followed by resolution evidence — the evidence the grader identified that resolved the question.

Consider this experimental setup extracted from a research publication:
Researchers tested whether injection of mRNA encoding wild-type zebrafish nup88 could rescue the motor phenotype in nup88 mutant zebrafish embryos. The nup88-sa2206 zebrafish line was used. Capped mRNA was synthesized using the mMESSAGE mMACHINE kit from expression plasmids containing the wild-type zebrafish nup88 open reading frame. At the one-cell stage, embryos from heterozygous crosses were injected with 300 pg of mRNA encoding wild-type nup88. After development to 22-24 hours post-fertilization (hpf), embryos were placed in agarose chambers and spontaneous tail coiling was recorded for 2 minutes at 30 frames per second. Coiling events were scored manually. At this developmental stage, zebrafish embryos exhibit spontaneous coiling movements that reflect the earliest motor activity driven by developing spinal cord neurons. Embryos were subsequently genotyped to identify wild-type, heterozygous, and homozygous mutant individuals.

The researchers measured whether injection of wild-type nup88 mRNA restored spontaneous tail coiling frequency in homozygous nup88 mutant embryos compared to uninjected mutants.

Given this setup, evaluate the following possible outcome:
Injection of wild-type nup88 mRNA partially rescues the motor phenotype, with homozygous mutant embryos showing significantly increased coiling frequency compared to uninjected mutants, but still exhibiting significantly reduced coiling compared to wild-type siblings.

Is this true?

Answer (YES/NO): NO